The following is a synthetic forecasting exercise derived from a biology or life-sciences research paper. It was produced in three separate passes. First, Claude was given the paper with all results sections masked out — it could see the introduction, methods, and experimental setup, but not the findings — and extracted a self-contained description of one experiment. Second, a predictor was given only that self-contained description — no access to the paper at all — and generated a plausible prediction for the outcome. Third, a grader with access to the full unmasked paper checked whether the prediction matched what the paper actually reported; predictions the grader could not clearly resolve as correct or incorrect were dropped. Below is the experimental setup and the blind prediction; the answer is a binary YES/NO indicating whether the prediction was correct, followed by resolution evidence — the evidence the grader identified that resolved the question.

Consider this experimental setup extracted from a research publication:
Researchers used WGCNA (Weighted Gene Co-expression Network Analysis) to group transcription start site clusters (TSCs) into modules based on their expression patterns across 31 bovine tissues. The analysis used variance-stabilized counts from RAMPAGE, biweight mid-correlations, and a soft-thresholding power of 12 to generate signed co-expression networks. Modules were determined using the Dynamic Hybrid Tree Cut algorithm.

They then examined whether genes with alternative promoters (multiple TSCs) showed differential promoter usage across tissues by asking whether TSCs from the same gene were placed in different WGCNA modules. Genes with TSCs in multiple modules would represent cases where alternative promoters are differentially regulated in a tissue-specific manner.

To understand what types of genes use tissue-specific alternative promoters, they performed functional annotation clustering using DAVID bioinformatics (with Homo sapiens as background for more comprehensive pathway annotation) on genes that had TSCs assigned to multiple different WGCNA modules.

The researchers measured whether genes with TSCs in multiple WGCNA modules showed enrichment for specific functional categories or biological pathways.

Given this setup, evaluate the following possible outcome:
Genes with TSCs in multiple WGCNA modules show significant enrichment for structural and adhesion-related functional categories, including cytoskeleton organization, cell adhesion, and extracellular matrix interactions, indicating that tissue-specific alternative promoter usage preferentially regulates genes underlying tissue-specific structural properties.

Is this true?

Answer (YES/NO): NO